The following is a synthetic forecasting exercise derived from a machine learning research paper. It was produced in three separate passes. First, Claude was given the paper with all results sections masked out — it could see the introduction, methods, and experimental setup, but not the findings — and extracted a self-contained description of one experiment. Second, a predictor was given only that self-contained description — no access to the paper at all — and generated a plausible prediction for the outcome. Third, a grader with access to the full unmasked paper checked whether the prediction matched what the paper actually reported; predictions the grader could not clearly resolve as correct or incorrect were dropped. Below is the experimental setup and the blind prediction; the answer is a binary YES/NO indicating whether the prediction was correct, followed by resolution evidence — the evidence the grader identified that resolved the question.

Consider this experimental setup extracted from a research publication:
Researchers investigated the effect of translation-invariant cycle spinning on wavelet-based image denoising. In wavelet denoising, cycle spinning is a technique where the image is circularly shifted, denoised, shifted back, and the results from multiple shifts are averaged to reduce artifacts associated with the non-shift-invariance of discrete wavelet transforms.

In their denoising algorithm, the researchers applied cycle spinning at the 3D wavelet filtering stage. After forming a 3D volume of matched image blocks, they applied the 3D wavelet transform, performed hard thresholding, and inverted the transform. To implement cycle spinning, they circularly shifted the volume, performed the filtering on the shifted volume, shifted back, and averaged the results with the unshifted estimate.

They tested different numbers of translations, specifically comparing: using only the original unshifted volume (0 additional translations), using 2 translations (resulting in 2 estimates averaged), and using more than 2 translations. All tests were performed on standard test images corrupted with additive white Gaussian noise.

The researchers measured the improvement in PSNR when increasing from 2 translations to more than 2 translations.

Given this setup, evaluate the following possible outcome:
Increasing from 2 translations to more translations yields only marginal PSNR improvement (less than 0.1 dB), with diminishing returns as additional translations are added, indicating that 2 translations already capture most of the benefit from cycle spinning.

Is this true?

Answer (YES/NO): YES